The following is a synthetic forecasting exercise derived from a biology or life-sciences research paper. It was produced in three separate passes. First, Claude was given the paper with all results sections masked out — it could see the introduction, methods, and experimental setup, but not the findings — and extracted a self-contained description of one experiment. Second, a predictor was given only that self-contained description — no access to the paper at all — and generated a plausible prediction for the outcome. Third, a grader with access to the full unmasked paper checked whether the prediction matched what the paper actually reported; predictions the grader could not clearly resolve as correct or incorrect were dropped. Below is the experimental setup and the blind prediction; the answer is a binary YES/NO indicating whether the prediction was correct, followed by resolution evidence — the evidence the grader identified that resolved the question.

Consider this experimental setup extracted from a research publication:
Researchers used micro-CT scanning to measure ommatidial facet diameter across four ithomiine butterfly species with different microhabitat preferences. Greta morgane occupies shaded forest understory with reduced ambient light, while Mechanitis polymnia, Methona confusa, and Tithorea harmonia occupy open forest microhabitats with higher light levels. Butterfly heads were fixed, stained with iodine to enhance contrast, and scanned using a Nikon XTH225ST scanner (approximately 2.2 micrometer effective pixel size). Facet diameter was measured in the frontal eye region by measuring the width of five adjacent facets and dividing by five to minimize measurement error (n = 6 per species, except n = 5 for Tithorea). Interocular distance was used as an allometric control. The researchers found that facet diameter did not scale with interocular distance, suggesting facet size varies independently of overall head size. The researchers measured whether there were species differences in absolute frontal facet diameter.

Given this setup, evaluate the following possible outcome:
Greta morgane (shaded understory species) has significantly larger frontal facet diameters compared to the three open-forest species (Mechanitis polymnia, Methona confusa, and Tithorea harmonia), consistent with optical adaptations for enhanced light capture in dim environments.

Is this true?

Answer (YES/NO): NO